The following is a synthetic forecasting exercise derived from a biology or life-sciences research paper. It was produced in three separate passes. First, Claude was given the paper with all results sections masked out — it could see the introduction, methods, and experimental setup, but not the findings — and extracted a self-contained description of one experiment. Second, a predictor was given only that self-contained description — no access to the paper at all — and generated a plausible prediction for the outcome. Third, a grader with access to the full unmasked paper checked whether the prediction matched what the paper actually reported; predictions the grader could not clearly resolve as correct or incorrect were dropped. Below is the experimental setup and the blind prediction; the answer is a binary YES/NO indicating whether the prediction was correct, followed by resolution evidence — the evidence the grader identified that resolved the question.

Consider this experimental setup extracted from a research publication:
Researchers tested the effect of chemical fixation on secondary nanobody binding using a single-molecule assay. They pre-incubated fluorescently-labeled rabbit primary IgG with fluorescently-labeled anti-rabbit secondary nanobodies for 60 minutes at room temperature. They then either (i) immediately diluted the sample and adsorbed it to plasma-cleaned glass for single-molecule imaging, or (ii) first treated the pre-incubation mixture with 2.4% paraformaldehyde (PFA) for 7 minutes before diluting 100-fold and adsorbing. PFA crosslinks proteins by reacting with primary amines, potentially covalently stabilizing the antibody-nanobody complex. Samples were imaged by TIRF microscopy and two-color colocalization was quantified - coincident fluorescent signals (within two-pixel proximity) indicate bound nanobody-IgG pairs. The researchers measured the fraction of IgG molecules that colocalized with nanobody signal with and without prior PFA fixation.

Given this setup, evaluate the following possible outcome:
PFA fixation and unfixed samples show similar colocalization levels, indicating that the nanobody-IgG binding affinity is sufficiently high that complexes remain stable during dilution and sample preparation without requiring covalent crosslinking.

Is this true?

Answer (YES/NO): NO